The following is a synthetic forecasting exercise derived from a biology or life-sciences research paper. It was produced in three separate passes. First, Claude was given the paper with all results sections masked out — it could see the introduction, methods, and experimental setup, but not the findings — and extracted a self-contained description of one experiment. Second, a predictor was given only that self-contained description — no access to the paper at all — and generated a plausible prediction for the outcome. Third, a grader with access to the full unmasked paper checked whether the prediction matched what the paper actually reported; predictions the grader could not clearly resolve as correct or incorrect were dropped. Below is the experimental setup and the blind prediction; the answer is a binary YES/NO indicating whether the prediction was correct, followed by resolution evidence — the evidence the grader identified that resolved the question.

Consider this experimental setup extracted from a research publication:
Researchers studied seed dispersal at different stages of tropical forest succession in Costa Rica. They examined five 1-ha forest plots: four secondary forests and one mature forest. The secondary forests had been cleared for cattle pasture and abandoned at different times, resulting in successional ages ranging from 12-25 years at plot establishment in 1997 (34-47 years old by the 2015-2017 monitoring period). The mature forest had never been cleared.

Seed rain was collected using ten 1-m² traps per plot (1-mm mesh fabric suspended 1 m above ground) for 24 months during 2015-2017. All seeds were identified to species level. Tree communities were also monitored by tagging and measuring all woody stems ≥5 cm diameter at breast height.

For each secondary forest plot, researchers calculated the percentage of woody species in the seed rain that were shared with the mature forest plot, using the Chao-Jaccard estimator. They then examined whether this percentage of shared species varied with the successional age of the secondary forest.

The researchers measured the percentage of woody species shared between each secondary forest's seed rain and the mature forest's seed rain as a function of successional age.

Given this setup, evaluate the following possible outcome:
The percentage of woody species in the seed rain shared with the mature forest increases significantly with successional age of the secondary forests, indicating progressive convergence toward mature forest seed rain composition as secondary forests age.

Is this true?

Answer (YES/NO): YES